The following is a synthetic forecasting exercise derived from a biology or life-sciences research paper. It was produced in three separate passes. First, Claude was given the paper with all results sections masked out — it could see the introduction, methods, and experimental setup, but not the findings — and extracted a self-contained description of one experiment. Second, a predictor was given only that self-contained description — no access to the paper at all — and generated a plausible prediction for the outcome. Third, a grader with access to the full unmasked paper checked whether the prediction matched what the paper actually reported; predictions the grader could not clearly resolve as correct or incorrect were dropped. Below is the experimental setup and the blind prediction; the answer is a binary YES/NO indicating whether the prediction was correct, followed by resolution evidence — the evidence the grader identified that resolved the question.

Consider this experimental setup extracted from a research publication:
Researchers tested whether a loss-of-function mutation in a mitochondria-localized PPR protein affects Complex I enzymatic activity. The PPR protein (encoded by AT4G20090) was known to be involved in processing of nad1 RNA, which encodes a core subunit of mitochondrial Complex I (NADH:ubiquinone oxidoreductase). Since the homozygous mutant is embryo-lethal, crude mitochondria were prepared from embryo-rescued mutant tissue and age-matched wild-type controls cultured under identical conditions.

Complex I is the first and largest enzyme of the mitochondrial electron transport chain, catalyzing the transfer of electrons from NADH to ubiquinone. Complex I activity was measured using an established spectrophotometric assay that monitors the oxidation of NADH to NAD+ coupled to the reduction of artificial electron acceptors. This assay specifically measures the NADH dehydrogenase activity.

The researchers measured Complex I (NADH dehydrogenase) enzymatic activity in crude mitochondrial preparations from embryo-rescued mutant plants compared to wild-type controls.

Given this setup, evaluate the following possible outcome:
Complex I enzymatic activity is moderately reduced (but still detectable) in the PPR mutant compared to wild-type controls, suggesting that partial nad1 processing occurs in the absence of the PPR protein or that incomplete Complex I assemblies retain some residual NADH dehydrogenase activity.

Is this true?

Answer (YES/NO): NO